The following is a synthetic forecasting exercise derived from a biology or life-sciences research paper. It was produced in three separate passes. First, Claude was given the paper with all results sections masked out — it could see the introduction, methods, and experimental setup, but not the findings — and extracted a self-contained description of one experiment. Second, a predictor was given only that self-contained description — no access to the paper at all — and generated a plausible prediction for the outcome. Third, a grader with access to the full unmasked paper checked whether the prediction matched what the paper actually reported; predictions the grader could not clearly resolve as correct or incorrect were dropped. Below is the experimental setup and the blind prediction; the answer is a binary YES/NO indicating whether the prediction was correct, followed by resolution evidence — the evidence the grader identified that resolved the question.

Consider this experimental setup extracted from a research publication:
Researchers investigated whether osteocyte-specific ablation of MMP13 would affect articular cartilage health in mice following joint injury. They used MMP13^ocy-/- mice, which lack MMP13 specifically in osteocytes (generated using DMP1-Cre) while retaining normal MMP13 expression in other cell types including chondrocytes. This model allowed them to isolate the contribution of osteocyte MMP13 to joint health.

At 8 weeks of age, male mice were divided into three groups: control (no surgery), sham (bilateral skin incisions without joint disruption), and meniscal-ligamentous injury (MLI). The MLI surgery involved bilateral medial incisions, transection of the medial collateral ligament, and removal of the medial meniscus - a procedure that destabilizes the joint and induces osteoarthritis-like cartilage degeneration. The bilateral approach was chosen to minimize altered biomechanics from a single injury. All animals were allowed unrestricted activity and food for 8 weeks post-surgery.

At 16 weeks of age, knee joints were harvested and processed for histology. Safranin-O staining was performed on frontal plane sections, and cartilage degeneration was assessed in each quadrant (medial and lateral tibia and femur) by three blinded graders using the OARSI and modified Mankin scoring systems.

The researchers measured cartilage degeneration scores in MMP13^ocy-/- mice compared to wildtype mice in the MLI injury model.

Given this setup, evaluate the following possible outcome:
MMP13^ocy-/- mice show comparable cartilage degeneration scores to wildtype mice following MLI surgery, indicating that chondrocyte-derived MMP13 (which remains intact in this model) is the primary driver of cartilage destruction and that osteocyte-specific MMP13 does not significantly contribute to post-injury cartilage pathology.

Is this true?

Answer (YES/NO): YES